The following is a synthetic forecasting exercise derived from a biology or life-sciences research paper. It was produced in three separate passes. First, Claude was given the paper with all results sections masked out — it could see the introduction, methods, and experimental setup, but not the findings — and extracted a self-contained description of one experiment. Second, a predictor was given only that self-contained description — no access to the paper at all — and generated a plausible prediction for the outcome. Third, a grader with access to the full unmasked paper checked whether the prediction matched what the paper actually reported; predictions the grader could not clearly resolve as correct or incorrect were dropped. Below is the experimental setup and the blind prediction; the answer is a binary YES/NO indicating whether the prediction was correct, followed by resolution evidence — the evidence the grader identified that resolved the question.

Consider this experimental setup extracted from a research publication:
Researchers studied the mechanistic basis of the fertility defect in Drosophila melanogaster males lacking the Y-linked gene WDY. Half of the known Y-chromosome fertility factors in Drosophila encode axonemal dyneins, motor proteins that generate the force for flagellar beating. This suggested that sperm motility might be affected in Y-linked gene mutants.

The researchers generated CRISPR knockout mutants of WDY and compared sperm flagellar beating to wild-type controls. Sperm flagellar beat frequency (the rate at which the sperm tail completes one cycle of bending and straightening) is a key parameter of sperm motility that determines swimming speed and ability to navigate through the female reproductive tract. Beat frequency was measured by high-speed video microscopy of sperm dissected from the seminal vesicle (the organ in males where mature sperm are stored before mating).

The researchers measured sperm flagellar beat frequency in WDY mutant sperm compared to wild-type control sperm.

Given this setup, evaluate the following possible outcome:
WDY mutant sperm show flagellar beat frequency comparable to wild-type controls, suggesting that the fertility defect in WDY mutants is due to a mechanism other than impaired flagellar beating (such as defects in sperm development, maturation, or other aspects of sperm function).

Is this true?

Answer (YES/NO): NO